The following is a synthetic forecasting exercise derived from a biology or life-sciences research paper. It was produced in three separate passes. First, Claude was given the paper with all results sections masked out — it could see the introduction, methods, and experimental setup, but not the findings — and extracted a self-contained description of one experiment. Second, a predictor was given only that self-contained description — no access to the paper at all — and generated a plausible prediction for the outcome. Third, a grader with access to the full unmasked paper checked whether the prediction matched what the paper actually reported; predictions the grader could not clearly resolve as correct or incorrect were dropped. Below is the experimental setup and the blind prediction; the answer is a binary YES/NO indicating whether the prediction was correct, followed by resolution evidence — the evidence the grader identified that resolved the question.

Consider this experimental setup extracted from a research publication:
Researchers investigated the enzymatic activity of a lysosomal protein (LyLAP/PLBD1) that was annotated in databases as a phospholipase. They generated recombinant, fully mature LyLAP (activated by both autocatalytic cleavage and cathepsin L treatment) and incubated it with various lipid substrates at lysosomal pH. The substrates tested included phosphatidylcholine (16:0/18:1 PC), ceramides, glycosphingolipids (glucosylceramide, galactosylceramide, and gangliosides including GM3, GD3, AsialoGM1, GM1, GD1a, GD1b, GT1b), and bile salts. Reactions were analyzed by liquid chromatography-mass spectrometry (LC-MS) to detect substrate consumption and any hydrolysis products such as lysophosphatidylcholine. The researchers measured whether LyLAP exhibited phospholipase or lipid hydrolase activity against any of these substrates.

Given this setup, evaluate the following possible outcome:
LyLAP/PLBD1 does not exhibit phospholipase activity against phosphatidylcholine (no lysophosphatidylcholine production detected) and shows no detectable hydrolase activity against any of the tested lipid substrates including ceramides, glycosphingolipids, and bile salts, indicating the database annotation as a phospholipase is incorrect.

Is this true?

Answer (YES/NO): YES